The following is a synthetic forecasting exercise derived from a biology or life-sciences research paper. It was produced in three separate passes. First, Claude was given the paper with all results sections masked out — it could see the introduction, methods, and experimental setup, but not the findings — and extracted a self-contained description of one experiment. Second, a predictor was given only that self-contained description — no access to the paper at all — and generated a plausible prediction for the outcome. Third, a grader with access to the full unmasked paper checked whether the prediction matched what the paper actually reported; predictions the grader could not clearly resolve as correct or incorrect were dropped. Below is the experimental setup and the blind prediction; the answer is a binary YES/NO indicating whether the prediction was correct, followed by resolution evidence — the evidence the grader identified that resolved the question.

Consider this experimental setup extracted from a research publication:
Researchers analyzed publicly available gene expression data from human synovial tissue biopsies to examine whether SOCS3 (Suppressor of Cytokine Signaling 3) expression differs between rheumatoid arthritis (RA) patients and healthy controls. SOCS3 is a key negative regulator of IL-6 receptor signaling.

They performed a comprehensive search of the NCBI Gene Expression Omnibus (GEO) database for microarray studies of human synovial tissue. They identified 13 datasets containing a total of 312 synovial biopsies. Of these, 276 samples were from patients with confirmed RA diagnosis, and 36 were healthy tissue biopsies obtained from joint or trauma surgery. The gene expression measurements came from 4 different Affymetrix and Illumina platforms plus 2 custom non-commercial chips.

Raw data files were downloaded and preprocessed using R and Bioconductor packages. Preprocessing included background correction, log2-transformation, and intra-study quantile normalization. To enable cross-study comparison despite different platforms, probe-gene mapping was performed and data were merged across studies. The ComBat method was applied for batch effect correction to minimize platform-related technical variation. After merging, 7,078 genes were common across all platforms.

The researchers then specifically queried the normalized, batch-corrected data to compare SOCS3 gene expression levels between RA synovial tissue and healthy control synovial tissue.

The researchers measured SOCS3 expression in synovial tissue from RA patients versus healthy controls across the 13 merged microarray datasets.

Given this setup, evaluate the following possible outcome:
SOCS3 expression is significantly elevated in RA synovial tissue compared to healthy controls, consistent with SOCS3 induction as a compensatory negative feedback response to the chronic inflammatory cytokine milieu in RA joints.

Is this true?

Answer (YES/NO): NO